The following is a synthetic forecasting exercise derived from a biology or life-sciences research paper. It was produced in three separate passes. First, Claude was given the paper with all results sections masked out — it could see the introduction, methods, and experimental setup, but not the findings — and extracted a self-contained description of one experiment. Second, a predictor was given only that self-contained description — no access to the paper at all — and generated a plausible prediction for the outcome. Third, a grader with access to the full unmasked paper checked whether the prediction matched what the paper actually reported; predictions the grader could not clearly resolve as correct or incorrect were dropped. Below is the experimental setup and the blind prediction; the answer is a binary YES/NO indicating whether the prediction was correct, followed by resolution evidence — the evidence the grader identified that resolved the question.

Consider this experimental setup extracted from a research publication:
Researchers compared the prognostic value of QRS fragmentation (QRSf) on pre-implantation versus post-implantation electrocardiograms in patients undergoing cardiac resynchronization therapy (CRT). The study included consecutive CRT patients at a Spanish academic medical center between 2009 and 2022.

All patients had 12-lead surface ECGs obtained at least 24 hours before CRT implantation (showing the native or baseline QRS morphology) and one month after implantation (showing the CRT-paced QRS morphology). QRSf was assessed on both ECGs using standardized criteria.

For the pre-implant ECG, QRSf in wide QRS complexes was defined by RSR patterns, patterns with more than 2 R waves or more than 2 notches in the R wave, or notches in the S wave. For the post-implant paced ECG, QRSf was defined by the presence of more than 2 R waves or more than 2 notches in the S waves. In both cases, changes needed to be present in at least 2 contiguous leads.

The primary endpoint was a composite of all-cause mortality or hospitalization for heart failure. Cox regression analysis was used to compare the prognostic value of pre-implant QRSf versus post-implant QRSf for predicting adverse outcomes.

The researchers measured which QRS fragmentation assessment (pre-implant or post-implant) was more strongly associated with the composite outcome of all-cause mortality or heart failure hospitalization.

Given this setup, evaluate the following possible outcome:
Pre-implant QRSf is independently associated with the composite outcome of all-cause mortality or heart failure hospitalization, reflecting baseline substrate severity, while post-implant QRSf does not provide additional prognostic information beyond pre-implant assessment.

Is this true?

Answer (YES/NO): NO